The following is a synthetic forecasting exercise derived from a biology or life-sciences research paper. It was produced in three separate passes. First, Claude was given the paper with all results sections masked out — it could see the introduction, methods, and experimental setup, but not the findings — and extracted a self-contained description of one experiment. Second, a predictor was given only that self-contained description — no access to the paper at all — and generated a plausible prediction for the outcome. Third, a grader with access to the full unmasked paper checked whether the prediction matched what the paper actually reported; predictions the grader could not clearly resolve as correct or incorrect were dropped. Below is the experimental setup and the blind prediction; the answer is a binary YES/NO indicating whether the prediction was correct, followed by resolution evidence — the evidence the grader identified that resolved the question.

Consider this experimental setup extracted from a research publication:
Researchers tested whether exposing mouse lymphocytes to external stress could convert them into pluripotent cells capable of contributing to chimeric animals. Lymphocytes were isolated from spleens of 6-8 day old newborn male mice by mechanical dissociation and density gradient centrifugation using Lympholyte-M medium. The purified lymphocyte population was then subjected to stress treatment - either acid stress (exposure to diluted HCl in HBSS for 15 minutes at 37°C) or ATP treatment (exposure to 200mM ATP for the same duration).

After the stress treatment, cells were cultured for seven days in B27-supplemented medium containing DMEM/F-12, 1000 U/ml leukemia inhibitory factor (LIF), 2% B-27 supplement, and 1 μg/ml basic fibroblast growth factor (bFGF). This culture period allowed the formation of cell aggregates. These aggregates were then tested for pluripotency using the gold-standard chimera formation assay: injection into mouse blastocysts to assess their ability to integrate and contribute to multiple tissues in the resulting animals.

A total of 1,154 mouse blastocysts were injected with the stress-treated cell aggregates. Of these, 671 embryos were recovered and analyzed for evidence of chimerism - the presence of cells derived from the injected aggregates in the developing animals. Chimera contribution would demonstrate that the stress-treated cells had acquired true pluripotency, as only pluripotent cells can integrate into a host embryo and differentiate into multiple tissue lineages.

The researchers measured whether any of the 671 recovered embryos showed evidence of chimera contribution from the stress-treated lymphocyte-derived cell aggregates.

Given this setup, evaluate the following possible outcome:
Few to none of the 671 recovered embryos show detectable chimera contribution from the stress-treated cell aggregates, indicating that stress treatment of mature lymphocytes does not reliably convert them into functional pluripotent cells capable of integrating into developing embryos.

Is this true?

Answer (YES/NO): YES